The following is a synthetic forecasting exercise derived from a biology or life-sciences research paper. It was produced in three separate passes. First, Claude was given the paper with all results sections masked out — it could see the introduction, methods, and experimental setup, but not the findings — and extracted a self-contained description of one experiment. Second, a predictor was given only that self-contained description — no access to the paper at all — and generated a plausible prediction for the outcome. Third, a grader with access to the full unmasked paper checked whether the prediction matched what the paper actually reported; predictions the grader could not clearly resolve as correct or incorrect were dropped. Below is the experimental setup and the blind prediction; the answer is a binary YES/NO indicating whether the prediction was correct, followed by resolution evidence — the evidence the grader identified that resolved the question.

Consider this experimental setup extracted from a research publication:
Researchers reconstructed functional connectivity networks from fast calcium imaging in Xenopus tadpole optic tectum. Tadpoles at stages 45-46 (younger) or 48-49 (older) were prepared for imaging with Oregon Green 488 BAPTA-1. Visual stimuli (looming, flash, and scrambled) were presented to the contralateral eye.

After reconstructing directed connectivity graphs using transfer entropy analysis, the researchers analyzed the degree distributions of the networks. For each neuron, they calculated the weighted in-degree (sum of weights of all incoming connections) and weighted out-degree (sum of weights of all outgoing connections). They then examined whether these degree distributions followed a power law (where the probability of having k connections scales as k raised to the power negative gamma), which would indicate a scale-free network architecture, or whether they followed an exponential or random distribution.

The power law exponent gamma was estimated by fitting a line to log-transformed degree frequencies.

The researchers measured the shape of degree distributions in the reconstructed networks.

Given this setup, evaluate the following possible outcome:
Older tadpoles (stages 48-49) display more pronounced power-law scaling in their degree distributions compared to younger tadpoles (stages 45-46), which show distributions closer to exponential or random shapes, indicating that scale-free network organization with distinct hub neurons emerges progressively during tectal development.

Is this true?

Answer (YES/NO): NO